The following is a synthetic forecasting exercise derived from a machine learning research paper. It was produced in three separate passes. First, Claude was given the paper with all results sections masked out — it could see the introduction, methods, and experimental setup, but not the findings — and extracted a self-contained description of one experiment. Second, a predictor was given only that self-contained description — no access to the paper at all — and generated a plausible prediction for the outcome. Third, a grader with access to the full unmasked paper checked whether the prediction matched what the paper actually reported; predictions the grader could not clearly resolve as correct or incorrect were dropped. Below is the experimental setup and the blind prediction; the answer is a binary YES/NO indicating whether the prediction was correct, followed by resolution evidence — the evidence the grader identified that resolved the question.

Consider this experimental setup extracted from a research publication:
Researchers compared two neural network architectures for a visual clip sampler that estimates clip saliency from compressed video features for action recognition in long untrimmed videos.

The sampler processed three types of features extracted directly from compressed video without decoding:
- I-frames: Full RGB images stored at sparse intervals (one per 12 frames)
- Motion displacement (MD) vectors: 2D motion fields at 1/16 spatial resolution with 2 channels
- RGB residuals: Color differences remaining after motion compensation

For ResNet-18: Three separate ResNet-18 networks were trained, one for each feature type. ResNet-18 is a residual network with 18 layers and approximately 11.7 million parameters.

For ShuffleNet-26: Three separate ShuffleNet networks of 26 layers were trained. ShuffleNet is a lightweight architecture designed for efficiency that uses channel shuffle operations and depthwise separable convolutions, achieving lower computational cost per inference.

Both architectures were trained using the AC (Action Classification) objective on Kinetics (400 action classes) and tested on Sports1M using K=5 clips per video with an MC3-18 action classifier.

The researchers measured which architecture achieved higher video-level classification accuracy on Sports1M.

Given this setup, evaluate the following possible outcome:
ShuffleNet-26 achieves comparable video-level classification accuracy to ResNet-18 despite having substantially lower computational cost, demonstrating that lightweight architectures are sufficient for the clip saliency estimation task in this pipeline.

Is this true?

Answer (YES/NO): NO